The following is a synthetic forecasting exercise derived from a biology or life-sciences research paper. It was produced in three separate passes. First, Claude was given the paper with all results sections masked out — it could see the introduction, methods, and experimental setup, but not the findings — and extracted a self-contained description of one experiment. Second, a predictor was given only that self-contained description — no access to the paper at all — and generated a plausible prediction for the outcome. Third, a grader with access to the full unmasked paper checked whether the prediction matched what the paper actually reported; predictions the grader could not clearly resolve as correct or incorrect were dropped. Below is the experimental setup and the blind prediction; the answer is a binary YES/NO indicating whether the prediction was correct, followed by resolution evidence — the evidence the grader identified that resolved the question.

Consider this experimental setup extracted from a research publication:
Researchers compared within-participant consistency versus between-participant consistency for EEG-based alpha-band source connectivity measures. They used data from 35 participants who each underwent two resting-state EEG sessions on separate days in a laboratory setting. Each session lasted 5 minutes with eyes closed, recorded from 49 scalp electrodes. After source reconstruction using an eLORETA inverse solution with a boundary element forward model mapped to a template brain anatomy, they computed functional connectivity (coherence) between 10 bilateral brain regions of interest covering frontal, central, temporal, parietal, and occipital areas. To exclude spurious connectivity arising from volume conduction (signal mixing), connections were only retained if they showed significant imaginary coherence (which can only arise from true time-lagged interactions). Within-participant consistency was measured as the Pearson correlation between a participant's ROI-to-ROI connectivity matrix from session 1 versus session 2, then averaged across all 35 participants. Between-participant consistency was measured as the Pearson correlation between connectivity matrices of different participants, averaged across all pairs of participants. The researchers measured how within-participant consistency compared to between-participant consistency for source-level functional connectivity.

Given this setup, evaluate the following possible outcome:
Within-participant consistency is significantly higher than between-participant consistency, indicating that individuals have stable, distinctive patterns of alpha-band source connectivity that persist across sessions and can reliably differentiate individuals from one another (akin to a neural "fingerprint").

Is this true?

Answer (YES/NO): NO